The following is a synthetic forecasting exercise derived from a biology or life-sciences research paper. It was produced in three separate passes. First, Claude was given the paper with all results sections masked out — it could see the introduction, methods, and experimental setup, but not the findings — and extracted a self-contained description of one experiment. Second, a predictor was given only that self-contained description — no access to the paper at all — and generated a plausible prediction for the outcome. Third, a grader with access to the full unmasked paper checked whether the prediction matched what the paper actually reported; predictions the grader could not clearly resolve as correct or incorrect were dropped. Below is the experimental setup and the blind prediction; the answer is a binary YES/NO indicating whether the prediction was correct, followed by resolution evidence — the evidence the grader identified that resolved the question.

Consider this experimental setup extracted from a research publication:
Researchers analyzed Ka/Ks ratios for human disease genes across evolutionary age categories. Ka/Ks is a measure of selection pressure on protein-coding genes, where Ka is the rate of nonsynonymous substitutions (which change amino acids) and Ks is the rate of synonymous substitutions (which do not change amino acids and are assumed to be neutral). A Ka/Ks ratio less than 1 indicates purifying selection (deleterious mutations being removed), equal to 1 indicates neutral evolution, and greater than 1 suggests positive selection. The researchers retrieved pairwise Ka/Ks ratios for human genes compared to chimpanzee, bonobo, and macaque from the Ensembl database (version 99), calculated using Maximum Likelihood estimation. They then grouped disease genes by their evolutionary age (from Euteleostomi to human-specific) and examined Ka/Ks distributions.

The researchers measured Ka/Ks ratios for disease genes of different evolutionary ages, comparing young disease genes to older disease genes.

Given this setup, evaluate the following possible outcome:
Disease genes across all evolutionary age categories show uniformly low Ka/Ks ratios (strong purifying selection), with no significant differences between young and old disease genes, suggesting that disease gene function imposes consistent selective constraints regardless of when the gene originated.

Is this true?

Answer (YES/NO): NO